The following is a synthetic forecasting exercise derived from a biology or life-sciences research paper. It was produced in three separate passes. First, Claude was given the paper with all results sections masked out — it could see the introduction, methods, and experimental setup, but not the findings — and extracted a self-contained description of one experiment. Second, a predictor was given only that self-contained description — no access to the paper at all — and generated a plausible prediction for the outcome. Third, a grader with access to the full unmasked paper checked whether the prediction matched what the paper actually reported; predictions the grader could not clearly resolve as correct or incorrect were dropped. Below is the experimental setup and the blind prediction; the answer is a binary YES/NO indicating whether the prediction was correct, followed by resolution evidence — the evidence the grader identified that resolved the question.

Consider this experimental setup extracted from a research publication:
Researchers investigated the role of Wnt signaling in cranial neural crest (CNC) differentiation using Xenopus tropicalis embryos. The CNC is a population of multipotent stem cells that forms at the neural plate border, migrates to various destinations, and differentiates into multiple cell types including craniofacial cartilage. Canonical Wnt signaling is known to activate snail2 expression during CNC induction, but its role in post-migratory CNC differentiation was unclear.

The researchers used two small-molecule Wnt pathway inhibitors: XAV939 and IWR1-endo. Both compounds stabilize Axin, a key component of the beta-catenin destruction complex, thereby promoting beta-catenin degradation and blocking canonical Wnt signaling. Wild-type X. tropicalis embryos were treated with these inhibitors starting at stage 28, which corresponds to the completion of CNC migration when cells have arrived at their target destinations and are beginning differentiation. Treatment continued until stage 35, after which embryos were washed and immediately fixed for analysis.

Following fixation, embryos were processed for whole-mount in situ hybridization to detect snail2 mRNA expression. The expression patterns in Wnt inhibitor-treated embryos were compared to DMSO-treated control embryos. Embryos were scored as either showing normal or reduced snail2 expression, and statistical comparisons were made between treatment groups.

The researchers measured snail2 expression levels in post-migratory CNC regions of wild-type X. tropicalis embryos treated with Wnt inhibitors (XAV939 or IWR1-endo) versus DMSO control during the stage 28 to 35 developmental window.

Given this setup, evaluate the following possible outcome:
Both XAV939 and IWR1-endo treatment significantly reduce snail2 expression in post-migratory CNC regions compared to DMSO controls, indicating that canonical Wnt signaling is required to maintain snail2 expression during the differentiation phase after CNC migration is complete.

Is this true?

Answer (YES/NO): YES